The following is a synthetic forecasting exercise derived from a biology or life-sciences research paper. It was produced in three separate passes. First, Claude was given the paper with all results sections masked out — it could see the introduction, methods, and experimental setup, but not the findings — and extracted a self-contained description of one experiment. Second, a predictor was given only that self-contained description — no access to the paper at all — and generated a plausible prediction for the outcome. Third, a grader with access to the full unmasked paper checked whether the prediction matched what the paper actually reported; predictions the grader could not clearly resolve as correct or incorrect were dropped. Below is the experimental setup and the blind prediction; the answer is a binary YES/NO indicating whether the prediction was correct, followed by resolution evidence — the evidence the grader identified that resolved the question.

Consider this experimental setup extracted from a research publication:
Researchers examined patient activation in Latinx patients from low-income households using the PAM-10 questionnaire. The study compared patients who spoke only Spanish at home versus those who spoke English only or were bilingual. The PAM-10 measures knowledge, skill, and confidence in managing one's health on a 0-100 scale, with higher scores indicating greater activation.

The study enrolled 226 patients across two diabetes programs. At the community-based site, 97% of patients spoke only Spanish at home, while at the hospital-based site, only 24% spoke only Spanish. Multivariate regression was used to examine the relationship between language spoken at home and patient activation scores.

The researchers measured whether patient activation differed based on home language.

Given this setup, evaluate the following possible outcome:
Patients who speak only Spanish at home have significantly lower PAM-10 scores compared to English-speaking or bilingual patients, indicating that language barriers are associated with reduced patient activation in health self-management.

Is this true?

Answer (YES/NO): NO